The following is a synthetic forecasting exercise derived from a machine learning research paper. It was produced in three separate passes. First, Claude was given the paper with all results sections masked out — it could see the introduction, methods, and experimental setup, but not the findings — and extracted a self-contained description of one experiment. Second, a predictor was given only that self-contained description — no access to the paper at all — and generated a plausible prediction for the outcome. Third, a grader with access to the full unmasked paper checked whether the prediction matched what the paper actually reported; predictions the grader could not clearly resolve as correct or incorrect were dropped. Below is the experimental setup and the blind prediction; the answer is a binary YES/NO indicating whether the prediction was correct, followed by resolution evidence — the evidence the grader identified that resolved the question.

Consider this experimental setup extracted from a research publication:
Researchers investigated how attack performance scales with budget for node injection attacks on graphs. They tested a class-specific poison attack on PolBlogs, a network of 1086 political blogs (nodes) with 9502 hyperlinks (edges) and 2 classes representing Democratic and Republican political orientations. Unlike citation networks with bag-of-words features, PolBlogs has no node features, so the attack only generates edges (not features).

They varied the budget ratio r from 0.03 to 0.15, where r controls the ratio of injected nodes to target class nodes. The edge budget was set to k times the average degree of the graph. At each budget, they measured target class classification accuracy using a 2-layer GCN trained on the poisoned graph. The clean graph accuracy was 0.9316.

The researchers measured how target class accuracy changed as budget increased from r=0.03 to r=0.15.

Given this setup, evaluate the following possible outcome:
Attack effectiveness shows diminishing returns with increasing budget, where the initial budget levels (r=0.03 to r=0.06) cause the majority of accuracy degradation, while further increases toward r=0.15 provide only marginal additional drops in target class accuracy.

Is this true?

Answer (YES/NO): NO